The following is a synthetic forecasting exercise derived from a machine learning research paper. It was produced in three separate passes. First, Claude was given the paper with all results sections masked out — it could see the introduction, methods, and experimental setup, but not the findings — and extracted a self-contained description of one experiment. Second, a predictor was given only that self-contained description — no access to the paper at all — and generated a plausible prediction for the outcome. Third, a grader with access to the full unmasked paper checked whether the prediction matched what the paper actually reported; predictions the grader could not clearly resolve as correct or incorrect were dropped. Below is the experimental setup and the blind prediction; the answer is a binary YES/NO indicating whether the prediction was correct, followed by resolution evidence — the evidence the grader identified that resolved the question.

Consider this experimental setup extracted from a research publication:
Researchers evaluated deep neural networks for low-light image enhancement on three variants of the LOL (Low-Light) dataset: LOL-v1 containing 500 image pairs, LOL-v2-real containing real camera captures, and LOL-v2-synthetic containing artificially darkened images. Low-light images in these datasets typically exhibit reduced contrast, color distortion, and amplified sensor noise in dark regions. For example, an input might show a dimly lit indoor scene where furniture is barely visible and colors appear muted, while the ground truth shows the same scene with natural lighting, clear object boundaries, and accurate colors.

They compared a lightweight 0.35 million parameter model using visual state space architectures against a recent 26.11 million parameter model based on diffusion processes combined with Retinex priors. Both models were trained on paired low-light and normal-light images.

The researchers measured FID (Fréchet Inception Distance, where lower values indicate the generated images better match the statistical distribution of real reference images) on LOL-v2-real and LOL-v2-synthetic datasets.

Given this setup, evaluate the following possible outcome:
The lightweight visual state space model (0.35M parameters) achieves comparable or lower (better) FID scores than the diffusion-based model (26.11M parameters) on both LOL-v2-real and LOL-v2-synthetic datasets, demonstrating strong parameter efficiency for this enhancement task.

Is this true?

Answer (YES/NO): NO